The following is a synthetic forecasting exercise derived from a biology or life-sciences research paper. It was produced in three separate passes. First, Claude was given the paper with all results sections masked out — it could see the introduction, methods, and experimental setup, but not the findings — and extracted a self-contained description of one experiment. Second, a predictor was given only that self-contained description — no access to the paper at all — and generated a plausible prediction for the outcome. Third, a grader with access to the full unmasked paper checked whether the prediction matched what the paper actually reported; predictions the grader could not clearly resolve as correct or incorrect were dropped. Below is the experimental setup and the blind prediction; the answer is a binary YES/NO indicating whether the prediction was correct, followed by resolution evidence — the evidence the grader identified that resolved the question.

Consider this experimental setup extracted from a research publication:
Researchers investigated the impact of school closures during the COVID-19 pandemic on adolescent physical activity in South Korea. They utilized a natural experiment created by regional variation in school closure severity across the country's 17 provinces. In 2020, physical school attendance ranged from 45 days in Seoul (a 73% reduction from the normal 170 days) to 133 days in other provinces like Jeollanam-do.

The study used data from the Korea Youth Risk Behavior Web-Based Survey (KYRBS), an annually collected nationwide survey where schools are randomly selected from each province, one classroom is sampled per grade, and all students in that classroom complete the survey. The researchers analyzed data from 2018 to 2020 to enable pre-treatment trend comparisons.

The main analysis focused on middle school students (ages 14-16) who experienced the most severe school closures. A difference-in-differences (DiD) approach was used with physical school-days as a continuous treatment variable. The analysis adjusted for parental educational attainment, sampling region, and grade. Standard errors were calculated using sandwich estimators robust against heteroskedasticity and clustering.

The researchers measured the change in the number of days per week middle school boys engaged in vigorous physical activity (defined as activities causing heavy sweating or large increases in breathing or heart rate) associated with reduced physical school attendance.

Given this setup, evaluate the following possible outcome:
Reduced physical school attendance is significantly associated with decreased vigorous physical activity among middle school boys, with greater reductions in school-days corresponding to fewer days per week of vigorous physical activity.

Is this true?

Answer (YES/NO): YES